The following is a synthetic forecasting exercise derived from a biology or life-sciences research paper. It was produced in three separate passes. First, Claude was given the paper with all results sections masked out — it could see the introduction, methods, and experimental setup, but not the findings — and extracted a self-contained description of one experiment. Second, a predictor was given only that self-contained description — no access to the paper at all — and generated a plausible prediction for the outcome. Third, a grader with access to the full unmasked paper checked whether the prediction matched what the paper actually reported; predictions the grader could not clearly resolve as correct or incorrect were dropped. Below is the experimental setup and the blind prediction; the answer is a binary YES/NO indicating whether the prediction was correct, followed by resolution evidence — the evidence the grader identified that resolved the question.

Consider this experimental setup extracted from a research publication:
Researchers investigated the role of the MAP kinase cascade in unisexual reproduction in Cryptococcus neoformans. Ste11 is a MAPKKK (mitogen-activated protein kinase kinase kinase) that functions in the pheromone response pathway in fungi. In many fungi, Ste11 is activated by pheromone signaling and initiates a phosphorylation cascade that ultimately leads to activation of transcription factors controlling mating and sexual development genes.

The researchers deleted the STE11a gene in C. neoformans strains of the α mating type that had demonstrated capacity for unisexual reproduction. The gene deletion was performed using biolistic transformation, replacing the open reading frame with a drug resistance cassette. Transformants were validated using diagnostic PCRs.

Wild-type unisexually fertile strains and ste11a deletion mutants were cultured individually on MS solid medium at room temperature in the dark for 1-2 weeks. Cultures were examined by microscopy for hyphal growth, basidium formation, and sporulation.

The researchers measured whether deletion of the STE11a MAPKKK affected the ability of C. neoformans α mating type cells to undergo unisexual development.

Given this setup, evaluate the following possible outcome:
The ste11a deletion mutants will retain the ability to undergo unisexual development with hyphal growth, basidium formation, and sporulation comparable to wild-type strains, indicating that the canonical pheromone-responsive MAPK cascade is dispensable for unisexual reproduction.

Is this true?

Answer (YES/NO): NO